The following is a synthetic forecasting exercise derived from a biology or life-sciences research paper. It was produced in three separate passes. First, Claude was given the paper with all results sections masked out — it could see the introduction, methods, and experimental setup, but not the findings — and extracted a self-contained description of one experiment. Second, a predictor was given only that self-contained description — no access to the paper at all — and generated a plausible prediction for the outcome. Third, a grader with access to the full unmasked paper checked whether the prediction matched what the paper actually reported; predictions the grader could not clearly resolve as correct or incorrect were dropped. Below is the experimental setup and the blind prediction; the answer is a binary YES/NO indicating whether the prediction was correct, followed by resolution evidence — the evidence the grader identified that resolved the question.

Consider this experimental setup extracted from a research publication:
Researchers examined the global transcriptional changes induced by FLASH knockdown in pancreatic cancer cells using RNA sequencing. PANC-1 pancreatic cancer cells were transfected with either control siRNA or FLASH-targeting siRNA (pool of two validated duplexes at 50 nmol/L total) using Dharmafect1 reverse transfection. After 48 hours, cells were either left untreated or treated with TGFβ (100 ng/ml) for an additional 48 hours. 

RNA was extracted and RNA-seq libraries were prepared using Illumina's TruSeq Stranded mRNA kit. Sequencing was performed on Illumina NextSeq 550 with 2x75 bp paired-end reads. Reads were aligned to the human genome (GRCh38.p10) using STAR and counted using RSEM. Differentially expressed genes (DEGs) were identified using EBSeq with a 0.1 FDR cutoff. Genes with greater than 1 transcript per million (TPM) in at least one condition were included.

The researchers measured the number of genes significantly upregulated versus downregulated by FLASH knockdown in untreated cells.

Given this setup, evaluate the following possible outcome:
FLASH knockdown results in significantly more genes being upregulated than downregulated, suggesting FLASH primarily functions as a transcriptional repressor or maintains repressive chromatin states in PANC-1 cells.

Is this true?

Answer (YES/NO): YES